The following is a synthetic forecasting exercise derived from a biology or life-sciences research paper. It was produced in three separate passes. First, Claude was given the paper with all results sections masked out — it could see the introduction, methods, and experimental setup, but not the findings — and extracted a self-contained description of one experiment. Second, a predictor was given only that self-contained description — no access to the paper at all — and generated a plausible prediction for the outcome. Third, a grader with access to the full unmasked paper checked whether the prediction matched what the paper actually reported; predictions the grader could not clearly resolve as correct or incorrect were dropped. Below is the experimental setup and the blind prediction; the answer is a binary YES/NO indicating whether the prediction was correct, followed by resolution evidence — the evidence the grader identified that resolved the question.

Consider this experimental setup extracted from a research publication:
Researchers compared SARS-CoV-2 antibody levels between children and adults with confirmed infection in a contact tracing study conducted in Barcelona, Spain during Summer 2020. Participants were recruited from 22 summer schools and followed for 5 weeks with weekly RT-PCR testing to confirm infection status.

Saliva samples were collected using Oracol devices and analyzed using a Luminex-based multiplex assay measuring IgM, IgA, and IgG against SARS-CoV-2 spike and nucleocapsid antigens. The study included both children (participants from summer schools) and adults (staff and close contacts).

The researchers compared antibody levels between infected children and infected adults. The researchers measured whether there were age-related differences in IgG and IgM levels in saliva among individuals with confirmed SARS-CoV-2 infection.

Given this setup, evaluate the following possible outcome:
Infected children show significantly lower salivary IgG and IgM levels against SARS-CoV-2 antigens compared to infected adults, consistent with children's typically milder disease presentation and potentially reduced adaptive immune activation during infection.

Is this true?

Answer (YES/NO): NO